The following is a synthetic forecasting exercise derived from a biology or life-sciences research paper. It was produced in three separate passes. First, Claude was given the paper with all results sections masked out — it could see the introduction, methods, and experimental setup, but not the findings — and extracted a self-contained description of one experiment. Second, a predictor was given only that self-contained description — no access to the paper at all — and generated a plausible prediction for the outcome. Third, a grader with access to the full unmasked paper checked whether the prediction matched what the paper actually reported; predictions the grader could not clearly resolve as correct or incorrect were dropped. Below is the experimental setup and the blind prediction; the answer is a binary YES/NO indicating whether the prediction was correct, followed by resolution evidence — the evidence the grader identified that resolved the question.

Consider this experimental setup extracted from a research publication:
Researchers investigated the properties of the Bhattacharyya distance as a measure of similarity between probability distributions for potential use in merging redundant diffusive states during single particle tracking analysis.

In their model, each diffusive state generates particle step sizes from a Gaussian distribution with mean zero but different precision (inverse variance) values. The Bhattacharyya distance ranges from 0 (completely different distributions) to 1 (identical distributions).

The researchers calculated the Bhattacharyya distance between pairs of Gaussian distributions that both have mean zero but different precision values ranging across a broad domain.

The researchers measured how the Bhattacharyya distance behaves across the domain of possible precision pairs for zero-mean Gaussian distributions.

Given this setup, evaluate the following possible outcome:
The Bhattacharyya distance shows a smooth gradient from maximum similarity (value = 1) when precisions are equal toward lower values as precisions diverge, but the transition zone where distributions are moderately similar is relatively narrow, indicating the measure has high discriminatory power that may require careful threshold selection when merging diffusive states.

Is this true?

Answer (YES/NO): NO